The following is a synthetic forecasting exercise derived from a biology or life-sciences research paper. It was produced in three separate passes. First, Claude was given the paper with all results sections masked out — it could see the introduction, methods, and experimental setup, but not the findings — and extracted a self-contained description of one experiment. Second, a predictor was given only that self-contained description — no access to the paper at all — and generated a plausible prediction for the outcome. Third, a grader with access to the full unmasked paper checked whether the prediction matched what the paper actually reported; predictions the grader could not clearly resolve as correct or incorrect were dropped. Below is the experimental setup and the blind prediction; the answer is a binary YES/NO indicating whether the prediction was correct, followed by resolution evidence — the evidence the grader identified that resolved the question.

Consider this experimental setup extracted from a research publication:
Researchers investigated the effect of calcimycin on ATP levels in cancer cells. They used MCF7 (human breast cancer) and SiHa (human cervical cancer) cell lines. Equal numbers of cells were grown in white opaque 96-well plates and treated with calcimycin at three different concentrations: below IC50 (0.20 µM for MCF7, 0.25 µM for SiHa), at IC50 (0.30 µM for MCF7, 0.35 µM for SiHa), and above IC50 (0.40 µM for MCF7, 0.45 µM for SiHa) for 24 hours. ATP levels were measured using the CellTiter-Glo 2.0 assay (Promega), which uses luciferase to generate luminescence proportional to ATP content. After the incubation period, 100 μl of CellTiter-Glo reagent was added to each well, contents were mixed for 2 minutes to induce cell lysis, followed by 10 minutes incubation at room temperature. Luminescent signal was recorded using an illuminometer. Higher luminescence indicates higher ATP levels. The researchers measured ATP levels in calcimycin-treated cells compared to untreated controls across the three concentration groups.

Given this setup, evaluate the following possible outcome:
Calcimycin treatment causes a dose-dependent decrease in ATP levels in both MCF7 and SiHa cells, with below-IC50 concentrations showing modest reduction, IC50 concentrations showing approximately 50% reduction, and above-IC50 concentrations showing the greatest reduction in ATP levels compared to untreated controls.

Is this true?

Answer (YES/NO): NO